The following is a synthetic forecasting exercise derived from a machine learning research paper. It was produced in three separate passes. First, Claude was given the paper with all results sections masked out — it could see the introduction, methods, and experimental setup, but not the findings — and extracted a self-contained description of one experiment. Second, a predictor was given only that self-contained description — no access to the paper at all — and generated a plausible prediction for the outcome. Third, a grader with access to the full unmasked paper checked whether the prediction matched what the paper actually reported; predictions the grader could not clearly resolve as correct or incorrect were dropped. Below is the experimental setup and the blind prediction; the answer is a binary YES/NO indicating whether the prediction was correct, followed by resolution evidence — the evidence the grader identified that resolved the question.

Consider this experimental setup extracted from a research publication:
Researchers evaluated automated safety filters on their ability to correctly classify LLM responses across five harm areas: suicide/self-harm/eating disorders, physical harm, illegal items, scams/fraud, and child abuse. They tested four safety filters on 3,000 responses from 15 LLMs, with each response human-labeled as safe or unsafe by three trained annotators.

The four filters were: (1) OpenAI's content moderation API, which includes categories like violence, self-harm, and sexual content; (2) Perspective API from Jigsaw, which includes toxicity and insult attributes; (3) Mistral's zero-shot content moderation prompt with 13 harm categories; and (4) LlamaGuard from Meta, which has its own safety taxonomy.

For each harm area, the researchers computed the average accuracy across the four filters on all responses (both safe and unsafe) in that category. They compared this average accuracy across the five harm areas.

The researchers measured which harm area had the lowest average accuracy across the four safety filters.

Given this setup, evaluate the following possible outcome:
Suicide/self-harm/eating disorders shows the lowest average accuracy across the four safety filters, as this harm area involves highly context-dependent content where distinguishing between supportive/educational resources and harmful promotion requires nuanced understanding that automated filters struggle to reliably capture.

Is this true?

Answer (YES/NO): NO